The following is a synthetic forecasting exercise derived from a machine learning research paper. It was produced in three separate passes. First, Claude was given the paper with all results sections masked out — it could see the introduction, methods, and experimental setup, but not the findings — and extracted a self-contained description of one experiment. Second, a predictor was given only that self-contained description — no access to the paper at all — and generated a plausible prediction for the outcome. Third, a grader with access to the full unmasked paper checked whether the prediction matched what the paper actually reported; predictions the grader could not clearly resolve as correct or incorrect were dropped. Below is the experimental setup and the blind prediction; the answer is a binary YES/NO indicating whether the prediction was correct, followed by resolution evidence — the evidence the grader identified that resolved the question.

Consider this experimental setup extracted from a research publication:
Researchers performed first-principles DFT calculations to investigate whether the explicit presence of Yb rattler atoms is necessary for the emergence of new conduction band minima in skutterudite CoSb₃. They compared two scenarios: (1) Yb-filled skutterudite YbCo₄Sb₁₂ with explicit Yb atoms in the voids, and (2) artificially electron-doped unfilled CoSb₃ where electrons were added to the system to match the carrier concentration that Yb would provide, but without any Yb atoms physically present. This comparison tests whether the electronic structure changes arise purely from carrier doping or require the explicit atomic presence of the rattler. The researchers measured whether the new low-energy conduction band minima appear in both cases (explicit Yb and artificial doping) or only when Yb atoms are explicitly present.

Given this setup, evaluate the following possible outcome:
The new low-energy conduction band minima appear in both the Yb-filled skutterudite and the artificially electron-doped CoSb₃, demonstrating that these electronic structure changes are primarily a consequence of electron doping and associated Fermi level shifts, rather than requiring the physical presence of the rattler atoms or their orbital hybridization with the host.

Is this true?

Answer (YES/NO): NO